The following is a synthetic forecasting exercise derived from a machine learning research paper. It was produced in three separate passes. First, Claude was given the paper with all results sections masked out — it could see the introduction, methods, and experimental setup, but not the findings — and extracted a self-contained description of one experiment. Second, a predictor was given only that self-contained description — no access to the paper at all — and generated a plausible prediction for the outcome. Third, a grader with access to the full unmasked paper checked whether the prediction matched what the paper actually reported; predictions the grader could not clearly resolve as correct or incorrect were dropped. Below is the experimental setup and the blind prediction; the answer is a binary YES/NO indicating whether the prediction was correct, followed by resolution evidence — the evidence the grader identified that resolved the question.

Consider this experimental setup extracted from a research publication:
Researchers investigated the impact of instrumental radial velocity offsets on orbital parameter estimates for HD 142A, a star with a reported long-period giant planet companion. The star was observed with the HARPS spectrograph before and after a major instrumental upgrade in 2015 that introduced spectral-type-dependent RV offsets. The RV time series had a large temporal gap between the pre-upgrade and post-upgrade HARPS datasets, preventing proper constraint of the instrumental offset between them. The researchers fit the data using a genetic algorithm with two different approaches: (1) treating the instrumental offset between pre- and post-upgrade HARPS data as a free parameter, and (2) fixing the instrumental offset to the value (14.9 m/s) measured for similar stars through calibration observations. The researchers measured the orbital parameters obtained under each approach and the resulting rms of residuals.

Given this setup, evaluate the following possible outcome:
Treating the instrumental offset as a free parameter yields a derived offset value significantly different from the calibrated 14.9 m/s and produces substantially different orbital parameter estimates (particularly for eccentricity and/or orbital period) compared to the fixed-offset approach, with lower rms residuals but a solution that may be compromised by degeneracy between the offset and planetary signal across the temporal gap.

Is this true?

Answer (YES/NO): YES